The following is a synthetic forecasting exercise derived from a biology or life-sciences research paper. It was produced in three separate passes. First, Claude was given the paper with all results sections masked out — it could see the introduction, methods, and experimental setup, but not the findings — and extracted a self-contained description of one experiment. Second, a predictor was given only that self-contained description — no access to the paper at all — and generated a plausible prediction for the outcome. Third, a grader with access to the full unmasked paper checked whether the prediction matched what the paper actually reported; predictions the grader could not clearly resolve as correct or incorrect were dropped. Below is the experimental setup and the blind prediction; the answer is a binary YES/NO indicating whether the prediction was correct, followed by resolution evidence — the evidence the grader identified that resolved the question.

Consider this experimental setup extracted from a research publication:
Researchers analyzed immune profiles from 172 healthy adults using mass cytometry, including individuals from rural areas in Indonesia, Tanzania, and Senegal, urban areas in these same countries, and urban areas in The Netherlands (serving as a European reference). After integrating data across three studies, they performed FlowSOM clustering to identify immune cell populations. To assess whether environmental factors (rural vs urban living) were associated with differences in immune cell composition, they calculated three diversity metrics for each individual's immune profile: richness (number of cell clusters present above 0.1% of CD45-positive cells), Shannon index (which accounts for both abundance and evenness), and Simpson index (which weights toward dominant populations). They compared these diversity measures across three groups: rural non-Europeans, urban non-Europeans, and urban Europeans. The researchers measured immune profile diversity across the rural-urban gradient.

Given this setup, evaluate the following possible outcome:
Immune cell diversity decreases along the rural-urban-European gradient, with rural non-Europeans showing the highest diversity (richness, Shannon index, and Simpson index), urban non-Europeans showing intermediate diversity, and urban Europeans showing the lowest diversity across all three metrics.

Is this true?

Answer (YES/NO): NO